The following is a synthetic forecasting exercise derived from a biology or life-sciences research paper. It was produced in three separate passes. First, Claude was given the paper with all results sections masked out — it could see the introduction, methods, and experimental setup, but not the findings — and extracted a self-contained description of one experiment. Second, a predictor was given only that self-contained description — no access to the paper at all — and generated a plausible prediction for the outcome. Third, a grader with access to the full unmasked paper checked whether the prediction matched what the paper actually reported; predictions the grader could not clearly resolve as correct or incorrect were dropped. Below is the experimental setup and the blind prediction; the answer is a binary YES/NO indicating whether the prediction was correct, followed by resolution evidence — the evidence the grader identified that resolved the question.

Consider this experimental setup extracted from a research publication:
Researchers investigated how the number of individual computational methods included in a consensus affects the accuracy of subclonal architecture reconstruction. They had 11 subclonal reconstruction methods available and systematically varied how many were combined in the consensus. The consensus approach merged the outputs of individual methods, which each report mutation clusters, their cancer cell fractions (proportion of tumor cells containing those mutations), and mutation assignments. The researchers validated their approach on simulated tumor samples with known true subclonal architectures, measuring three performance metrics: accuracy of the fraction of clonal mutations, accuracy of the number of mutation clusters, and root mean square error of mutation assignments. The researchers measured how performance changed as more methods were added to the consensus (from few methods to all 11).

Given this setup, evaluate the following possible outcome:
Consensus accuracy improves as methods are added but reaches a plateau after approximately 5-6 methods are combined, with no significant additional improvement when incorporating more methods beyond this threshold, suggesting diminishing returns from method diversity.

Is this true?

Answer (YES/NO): NO